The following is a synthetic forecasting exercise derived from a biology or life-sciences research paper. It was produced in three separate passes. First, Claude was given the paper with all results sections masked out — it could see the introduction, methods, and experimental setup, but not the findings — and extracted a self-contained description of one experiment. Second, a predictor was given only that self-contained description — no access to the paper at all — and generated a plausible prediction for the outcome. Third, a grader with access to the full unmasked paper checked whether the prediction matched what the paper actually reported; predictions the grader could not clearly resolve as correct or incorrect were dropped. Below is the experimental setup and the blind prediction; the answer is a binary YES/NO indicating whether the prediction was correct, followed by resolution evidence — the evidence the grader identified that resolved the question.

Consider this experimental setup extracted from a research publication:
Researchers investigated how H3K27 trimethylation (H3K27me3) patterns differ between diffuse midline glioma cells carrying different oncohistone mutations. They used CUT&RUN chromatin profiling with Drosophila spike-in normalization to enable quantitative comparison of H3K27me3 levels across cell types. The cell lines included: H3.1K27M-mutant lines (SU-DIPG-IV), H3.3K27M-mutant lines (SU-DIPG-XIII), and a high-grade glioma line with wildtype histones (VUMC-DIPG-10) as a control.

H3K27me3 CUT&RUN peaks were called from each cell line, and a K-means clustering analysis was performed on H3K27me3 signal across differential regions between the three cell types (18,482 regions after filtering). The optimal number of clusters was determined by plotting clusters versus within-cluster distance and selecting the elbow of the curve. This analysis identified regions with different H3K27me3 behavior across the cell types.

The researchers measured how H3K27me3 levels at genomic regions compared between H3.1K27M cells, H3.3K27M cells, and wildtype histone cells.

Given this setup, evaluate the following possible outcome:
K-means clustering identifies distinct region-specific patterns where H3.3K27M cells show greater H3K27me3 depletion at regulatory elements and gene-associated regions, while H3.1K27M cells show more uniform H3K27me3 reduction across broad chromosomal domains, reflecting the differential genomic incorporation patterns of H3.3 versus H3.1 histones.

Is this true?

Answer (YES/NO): NO